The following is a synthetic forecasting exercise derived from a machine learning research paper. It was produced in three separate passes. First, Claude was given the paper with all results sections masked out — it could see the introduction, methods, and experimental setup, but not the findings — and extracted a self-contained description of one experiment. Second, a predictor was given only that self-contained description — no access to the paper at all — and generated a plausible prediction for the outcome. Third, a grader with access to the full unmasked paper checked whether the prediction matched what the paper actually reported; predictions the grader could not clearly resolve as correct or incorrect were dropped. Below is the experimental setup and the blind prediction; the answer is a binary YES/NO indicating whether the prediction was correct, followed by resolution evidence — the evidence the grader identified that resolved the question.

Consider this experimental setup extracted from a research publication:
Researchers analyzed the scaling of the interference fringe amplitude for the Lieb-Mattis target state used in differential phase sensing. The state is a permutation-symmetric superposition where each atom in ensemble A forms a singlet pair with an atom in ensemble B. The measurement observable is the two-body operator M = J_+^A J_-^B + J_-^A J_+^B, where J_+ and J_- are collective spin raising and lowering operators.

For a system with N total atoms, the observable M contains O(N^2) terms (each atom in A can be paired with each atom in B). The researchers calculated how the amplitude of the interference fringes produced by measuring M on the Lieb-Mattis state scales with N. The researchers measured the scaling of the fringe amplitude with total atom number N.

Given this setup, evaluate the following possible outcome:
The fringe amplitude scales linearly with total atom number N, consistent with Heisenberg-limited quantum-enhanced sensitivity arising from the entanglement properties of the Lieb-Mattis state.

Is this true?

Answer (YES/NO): NO